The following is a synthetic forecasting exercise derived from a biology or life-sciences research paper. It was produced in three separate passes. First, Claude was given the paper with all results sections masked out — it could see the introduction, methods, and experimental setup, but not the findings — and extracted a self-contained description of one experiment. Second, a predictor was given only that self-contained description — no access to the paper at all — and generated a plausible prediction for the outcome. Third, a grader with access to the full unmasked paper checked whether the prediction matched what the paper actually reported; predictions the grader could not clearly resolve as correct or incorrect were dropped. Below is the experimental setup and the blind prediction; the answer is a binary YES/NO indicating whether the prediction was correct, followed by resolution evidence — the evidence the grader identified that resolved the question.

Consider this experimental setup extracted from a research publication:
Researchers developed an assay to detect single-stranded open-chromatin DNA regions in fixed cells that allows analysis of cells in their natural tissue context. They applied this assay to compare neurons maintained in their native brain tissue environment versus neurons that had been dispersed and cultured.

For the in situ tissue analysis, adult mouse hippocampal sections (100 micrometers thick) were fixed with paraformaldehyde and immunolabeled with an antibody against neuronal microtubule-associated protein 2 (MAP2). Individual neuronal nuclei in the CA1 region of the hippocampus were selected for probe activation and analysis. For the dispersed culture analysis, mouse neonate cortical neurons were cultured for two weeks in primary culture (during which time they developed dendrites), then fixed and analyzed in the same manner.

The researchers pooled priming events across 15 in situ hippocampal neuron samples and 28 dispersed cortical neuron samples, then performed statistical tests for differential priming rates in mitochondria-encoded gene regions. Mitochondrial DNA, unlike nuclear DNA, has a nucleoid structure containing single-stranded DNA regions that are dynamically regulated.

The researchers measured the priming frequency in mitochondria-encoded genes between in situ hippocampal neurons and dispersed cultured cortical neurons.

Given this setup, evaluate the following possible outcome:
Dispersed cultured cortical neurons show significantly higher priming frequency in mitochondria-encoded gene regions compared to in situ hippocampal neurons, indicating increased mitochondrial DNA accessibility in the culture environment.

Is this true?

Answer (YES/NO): NO